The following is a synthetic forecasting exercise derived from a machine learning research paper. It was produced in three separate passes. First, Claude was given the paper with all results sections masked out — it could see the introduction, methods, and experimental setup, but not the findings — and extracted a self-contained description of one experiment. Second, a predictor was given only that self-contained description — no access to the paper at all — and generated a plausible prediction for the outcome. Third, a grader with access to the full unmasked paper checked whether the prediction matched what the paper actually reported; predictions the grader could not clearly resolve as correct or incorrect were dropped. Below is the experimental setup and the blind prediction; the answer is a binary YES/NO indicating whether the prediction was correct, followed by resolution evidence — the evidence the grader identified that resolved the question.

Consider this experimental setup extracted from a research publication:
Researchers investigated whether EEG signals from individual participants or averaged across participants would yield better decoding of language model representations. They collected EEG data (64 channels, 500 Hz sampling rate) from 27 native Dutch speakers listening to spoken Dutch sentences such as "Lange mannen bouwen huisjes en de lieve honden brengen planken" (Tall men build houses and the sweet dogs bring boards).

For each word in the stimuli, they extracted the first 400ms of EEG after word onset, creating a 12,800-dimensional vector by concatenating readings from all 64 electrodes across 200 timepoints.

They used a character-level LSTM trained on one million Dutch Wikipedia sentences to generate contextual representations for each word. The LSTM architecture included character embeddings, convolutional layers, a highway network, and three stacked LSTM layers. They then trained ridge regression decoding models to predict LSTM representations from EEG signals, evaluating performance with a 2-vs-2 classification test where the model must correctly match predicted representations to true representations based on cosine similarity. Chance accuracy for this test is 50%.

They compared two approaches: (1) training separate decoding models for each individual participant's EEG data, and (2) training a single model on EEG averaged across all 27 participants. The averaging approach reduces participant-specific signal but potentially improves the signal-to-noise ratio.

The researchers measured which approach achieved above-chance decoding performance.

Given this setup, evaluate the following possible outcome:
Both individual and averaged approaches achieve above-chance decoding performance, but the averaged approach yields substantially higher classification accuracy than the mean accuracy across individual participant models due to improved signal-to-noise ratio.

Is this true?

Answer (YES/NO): NO